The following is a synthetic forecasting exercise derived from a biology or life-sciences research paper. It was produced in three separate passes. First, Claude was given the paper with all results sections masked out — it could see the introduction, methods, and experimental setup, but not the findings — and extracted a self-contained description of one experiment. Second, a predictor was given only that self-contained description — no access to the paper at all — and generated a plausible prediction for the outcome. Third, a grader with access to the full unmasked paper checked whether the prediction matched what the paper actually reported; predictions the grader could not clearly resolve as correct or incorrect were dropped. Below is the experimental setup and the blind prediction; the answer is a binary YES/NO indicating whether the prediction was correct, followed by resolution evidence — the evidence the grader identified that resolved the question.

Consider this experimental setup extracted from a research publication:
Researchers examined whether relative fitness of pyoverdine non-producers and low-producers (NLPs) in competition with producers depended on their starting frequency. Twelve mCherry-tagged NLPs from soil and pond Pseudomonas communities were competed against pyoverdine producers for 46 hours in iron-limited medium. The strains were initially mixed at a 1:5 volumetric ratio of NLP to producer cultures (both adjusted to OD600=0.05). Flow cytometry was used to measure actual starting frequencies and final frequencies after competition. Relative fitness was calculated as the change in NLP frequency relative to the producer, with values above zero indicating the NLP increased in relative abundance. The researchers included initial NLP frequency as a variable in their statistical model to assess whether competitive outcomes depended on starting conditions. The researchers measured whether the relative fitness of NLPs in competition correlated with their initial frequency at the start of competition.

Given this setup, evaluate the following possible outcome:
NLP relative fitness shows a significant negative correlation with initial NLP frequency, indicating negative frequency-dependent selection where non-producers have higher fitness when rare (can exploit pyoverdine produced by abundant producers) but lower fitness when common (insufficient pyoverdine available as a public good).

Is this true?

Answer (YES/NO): YES